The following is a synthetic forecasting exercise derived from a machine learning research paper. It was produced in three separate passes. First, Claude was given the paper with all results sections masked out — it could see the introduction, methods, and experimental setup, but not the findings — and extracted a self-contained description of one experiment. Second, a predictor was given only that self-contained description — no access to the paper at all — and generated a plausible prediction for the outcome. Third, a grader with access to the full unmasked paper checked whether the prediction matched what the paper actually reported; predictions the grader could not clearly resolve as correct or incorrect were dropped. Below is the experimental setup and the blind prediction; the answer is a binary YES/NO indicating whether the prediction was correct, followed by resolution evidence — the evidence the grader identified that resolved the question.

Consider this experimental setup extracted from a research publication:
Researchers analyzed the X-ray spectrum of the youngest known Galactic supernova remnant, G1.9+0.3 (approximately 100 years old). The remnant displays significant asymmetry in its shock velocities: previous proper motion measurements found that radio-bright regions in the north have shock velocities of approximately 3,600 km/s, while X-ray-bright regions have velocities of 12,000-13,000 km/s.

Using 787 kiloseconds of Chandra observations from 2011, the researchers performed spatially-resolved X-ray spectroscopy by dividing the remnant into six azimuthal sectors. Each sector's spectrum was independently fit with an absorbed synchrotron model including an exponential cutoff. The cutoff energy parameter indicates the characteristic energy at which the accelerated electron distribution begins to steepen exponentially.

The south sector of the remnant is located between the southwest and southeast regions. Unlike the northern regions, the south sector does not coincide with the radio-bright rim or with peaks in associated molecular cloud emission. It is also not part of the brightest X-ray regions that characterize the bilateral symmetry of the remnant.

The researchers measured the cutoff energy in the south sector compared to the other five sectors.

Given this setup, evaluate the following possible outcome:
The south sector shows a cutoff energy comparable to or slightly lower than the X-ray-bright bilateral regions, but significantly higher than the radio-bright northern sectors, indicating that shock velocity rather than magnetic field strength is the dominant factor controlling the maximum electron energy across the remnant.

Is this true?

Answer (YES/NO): NO